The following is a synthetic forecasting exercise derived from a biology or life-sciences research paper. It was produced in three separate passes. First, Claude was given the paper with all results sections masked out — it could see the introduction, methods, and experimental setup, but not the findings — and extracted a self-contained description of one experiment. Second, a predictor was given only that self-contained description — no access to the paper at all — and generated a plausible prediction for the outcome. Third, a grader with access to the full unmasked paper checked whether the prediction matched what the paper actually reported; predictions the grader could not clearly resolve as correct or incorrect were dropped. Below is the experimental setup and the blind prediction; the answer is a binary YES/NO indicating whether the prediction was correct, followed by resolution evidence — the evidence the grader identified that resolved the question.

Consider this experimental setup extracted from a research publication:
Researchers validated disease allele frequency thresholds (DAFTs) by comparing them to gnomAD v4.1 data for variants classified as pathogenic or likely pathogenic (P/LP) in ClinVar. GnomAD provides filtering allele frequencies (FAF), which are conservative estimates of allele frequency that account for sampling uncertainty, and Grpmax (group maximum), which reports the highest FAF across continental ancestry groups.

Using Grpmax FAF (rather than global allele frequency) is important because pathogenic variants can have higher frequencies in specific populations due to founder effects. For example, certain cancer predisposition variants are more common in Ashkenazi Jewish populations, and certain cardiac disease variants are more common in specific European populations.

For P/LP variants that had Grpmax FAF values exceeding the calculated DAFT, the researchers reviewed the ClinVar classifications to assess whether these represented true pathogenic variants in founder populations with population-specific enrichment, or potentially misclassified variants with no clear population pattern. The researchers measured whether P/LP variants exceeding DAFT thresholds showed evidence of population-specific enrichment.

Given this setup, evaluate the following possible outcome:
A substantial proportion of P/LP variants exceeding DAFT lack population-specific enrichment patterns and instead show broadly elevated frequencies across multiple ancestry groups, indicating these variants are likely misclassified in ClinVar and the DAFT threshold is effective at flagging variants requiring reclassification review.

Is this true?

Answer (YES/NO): NO